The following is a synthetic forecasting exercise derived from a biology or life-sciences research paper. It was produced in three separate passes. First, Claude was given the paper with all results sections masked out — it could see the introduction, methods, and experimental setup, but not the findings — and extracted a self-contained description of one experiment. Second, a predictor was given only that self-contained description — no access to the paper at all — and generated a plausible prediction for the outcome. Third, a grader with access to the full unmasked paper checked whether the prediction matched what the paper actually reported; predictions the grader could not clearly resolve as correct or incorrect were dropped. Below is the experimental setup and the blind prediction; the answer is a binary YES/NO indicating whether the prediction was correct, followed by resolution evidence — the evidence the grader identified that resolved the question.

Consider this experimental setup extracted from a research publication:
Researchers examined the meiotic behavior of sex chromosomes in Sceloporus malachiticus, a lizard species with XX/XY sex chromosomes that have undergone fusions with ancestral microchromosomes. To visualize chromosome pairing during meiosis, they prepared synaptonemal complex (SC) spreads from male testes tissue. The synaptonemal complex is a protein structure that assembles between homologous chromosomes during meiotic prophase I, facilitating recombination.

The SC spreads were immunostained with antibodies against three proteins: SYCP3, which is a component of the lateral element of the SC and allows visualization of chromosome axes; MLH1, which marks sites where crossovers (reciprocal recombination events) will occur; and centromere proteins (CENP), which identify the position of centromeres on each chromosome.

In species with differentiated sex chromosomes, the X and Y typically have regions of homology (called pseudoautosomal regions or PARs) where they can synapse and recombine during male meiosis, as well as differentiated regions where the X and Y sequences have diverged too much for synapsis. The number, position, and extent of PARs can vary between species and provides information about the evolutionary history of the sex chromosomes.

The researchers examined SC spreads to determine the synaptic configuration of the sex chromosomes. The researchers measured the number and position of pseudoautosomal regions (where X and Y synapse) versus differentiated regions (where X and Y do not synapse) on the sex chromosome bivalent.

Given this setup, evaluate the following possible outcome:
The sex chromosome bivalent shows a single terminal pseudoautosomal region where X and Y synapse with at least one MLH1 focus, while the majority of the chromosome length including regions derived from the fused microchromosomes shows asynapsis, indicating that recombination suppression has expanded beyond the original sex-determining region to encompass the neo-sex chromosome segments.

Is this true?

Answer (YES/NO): NO